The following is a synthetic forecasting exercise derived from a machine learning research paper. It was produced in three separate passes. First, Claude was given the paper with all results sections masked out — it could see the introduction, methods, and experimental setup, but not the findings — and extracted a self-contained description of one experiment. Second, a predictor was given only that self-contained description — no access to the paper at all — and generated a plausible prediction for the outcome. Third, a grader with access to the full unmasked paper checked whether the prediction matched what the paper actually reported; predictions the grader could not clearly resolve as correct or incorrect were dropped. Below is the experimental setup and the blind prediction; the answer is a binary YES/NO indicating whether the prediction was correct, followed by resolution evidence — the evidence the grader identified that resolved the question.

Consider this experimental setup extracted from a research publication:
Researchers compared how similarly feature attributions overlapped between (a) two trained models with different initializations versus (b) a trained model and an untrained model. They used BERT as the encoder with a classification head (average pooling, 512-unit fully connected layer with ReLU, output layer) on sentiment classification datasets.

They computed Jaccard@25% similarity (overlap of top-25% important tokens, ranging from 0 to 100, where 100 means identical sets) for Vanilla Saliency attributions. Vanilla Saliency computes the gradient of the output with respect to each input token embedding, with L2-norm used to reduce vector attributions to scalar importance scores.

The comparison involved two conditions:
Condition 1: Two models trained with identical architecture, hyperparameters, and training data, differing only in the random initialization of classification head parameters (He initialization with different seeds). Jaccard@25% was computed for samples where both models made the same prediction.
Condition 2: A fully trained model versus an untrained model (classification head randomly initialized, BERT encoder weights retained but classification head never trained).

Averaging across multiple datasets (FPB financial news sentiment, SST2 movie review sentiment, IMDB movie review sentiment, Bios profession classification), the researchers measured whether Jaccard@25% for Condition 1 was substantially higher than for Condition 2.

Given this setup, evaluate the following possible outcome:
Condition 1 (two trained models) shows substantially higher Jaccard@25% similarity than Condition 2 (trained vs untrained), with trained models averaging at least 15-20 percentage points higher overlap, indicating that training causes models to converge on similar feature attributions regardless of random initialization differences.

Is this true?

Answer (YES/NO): NO